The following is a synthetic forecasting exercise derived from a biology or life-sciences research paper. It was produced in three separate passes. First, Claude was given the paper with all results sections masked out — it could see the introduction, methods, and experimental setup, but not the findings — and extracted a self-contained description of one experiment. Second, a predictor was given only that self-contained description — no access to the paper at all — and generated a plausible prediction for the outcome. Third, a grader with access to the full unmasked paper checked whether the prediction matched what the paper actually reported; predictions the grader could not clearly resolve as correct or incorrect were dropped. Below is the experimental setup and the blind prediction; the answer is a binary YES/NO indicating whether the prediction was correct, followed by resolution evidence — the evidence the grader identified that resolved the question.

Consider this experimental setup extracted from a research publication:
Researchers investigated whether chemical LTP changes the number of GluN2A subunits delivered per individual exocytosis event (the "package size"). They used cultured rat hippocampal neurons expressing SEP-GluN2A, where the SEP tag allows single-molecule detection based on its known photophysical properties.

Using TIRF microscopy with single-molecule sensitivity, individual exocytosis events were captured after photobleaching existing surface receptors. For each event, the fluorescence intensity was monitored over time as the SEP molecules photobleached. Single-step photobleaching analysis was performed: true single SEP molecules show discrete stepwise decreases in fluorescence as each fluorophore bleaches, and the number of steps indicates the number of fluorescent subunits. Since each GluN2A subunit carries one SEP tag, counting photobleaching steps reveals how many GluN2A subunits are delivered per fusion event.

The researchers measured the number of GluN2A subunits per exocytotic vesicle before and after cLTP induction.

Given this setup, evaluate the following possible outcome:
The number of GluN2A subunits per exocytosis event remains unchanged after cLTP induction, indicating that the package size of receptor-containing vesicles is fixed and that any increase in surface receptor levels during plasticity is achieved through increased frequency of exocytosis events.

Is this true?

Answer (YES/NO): YES